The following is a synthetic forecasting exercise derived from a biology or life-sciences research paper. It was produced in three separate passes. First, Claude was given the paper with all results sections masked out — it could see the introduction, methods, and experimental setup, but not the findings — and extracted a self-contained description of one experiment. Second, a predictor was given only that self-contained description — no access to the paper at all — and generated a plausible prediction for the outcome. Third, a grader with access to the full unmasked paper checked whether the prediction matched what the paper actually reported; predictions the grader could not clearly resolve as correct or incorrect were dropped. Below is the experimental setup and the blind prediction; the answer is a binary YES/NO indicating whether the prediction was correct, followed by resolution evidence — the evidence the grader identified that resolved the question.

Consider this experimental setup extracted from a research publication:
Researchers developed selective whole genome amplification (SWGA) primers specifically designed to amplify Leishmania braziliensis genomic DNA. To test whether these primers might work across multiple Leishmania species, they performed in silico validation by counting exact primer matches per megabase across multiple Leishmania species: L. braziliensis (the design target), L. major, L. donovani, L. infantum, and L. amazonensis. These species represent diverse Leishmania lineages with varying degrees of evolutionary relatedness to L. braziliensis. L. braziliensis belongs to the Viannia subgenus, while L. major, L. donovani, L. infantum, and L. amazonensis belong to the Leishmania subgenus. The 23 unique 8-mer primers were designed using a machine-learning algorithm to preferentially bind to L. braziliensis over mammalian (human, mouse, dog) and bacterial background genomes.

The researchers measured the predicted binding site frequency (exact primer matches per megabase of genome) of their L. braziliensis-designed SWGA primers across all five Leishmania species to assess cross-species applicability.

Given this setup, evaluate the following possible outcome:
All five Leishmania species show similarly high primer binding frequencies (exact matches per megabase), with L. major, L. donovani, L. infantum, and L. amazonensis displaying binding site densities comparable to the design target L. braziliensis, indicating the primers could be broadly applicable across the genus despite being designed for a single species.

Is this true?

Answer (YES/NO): YES